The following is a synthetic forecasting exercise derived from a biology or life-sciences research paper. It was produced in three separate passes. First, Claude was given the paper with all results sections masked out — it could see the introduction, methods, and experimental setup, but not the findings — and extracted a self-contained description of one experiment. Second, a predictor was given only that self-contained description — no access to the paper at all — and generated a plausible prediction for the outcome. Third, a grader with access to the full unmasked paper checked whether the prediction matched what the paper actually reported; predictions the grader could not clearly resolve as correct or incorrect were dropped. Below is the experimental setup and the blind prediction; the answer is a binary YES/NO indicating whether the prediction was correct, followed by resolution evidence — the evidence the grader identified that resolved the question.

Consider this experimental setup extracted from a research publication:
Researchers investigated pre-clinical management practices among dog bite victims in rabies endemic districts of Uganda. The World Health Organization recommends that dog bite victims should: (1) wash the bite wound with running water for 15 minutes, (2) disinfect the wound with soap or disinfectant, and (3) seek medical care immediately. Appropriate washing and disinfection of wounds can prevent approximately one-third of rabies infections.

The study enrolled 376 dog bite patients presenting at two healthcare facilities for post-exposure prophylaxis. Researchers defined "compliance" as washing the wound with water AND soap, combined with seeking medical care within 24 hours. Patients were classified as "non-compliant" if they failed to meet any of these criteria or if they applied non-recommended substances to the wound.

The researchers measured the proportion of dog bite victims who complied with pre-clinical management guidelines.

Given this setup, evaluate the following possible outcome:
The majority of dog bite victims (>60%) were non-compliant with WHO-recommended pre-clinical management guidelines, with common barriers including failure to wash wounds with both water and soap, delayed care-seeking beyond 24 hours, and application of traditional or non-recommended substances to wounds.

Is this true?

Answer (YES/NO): YES